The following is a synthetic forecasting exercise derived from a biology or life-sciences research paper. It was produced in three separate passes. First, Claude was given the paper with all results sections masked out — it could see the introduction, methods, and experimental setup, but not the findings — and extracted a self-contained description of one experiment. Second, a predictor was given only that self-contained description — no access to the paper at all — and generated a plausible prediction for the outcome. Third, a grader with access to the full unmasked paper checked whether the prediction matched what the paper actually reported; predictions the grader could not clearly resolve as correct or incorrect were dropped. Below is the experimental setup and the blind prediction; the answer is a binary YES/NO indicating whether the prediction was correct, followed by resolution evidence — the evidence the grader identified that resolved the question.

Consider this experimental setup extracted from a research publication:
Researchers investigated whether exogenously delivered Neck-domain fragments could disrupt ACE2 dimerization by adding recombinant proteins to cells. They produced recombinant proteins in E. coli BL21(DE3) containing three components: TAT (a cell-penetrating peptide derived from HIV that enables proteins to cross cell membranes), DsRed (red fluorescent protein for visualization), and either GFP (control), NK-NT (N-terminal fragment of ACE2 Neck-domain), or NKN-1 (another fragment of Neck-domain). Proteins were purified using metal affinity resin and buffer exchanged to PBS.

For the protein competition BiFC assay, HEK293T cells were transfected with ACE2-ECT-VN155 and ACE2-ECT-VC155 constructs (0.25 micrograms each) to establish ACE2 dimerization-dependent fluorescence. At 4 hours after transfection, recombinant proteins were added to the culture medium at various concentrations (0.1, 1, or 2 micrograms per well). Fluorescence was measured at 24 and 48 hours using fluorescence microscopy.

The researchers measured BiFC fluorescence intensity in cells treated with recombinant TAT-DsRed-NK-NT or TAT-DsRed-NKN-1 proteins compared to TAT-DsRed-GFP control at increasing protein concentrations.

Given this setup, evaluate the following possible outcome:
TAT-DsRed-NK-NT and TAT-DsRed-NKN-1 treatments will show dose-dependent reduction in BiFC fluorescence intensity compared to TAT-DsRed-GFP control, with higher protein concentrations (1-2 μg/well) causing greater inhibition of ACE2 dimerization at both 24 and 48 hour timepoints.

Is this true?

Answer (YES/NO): NO